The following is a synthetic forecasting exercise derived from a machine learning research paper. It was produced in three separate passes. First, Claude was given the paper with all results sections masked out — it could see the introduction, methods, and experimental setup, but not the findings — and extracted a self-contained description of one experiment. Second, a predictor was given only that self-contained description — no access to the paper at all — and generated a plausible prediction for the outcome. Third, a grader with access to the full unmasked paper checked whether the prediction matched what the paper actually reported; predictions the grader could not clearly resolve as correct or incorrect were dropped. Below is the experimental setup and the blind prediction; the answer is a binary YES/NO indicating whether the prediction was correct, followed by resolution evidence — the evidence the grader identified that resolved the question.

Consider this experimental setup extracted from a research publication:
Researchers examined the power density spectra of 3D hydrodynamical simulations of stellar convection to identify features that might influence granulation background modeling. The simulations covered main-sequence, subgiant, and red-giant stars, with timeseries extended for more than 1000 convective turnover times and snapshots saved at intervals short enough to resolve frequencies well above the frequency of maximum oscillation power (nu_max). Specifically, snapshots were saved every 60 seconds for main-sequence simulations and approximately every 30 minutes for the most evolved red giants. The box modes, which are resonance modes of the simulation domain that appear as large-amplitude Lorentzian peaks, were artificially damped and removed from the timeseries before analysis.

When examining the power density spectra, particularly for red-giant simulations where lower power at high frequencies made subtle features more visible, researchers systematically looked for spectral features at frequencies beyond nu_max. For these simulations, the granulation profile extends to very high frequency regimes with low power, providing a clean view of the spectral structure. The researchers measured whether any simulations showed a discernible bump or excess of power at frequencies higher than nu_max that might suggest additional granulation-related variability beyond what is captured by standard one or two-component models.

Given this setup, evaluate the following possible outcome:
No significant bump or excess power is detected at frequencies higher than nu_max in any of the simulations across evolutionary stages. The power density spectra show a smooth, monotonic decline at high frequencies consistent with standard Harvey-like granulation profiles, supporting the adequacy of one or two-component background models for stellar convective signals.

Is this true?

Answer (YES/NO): NO